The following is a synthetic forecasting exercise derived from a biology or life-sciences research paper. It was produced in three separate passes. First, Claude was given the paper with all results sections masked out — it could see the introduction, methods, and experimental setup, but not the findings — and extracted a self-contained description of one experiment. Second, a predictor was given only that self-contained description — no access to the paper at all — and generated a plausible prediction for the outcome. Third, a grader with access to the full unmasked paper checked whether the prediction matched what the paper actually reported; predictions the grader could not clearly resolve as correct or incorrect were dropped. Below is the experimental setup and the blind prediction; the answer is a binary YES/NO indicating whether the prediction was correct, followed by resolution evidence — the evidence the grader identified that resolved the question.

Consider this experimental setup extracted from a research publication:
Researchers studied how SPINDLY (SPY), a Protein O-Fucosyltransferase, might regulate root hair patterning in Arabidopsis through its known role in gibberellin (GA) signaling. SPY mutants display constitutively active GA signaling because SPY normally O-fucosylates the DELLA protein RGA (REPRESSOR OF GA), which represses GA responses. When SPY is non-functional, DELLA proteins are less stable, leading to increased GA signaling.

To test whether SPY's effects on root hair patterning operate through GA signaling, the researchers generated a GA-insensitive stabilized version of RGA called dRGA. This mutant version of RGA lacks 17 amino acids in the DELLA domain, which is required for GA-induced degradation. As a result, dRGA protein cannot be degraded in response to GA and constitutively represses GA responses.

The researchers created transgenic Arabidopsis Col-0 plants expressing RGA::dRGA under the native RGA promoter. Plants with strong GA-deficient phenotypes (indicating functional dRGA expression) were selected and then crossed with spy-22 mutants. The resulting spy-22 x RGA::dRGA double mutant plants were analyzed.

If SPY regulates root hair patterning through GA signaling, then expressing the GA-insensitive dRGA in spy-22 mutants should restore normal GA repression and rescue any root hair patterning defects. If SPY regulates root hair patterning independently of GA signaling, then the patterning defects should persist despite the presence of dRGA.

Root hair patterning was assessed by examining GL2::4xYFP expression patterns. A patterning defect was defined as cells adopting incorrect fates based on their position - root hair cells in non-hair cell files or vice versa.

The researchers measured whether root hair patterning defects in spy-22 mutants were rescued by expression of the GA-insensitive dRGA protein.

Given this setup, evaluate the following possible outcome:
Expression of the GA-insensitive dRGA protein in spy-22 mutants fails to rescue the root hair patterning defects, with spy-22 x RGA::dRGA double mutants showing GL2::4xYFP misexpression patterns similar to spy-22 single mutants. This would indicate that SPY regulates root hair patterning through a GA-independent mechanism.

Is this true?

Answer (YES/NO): YES